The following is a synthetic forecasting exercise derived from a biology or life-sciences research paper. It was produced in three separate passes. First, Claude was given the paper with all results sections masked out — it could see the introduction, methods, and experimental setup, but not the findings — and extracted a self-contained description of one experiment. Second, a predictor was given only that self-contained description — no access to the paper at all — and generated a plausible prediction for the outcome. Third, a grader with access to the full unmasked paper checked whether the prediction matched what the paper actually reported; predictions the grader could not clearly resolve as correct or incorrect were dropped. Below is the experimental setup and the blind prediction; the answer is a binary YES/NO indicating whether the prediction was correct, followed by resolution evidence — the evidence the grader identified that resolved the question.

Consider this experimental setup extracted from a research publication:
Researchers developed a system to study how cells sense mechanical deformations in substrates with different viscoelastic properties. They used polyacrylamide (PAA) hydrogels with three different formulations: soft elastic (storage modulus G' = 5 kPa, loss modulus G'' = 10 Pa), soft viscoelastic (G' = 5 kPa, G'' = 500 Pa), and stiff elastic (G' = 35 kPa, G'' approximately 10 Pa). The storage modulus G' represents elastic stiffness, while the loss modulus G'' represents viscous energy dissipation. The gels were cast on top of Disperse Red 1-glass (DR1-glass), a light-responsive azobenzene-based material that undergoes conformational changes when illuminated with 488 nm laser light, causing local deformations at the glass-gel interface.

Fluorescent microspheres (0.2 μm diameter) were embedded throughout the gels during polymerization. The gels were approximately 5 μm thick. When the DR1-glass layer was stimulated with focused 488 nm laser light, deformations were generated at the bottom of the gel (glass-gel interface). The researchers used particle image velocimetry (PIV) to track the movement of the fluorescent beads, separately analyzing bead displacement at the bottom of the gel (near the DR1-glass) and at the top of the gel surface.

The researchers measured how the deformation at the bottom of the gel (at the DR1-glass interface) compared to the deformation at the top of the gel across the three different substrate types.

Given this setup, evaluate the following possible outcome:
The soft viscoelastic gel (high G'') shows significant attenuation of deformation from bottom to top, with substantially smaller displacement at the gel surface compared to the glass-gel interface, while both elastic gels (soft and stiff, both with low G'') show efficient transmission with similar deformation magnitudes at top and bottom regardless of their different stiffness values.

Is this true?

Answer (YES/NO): NO